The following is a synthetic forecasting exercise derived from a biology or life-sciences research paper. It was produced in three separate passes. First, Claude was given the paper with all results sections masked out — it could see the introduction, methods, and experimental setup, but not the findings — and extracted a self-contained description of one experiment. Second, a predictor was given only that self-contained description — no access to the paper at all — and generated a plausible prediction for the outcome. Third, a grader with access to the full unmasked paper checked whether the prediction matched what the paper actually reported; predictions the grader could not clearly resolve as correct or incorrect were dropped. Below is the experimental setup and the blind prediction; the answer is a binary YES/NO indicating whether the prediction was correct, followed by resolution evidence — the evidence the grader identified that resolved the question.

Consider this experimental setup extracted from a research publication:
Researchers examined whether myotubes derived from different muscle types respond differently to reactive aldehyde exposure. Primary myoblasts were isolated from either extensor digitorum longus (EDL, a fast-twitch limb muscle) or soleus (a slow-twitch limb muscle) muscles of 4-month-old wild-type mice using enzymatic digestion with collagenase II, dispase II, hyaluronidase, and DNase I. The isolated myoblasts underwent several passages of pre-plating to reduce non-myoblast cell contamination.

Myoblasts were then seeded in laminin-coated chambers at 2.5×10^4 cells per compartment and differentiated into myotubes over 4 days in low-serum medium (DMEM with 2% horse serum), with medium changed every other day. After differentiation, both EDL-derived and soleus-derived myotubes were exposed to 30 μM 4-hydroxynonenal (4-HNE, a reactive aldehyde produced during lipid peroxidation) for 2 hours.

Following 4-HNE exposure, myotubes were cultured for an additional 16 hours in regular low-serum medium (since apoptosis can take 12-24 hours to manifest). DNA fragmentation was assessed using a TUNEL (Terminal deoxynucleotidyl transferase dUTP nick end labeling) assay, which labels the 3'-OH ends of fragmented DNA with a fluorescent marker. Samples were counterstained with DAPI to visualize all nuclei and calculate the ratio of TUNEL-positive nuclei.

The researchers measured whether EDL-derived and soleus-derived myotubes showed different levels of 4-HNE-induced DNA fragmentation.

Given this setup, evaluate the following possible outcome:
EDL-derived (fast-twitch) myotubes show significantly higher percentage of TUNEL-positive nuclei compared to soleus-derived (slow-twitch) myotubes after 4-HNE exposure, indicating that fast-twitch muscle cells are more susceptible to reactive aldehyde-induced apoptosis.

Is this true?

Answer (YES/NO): YES